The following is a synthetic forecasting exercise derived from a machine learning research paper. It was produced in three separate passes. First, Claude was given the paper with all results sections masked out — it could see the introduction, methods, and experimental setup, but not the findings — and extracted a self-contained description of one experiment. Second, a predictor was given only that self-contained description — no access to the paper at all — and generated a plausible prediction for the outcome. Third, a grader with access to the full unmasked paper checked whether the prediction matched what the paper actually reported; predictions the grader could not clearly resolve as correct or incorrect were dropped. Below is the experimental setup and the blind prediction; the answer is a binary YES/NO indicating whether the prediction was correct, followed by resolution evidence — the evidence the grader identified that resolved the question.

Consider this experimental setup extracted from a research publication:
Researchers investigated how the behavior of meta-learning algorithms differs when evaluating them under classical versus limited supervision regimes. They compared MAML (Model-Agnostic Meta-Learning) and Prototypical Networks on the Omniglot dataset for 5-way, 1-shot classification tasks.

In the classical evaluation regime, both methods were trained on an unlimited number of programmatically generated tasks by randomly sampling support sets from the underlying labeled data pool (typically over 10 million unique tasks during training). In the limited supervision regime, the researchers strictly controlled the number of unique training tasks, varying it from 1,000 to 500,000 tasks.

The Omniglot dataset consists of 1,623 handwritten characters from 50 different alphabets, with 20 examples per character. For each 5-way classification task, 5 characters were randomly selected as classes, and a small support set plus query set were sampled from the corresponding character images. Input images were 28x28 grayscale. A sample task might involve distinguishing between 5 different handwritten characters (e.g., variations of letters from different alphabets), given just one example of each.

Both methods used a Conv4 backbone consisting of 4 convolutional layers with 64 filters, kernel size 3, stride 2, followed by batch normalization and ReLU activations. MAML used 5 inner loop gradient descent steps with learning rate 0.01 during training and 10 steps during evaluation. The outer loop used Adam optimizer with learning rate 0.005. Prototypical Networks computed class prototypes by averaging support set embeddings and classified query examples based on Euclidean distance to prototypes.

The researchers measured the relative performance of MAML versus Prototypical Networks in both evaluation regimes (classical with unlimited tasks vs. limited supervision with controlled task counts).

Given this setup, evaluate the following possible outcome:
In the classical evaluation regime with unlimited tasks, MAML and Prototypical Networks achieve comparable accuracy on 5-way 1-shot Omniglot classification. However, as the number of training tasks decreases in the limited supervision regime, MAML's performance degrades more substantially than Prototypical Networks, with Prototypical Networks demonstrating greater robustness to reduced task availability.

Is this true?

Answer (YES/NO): NO